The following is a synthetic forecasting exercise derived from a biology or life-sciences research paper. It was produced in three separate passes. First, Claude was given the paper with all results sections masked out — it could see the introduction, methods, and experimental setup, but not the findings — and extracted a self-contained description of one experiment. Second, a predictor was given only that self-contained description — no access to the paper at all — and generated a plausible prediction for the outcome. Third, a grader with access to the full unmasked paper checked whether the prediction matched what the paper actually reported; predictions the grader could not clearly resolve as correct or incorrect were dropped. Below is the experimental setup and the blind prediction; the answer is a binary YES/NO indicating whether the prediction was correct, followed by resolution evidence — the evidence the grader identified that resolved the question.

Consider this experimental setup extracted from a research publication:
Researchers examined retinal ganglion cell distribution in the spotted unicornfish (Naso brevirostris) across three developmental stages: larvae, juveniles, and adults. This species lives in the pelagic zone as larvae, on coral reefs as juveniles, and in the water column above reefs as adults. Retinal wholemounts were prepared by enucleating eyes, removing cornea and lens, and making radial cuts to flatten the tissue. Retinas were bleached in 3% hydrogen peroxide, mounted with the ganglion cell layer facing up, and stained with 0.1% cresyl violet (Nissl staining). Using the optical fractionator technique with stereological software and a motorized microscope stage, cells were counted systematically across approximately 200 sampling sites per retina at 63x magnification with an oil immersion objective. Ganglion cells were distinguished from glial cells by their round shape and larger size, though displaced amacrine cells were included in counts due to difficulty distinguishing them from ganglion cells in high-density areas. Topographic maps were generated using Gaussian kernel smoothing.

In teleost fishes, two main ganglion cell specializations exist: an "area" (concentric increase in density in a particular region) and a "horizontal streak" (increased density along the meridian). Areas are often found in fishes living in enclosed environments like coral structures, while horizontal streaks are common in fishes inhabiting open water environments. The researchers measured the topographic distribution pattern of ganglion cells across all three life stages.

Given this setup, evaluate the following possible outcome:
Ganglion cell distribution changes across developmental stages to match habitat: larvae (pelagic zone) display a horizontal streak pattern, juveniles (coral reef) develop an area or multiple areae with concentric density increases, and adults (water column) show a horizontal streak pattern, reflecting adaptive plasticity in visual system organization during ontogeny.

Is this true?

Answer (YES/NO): NO